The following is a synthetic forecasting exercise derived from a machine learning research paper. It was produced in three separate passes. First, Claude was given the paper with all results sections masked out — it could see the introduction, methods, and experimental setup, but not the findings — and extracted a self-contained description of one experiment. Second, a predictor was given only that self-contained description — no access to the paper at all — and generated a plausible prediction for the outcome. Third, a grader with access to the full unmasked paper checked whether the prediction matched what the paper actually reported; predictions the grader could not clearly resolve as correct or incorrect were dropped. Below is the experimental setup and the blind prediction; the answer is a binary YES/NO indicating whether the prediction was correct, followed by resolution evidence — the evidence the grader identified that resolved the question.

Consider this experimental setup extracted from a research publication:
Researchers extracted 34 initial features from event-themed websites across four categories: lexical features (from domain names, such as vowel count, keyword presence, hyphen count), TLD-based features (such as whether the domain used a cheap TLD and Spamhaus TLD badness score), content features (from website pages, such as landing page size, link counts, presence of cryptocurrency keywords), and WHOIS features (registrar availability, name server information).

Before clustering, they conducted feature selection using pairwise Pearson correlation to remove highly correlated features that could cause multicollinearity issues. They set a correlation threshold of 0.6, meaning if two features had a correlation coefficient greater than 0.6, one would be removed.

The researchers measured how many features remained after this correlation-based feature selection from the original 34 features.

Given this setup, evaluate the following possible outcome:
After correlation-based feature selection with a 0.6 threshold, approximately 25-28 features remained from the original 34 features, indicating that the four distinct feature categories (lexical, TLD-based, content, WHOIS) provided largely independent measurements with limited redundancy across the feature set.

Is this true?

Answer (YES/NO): YES